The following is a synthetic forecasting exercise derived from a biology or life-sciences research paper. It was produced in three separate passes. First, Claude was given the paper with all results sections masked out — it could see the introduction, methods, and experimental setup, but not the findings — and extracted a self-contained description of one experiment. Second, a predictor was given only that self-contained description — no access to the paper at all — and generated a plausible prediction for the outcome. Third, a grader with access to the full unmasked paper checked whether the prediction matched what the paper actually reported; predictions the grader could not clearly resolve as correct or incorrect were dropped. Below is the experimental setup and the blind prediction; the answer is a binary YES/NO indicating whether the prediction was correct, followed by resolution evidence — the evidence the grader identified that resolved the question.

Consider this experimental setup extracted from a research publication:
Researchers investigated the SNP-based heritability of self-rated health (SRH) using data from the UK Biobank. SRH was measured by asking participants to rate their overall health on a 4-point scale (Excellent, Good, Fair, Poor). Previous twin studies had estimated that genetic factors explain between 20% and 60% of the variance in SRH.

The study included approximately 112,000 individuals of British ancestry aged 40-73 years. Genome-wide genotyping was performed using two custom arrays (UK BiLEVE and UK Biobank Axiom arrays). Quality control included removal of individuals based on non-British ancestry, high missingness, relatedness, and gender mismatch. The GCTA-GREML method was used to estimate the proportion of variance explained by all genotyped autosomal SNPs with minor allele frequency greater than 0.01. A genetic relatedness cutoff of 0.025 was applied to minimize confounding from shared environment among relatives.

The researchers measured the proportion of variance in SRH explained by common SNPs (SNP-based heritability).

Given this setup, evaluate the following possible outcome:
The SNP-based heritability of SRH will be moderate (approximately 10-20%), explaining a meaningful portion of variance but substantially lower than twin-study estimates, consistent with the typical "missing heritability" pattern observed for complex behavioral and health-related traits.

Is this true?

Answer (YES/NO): YES